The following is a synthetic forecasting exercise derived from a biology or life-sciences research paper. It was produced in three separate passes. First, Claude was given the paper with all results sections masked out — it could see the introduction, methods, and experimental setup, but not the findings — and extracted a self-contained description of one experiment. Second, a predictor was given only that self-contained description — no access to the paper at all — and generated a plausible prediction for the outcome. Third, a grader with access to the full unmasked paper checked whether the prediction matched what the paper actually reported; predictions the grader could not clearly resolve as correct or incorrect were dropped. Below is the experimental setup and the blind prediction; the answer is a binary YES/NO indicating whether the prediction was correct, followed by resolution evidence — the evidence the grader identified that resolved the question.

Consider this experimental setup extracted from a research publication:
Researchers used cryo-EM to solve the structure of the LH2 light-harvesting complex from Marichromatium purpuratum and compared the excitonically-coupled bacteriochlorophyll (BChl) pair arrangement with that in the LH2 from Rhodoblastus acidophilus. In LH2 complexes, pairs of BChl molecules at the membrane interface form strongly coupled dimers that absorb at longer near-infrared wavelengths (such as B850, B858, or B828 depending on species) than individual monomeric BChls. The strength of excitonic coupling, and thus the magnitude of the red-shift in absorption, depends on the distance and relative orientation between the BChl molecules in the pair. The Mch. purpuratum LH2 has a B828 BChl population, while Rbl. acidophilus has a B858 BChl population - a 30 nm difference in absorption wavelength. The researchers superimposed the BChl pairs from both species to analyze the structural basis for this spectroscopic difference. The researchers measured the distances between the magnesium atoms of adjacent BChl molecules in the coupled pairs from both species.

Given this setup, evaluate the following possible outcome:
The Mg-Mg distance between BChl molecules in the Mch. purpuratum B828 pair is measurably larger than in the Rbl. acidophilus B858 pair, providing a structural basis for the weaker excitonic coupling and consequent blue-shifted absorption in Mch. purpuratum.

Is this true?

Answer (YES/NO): NO